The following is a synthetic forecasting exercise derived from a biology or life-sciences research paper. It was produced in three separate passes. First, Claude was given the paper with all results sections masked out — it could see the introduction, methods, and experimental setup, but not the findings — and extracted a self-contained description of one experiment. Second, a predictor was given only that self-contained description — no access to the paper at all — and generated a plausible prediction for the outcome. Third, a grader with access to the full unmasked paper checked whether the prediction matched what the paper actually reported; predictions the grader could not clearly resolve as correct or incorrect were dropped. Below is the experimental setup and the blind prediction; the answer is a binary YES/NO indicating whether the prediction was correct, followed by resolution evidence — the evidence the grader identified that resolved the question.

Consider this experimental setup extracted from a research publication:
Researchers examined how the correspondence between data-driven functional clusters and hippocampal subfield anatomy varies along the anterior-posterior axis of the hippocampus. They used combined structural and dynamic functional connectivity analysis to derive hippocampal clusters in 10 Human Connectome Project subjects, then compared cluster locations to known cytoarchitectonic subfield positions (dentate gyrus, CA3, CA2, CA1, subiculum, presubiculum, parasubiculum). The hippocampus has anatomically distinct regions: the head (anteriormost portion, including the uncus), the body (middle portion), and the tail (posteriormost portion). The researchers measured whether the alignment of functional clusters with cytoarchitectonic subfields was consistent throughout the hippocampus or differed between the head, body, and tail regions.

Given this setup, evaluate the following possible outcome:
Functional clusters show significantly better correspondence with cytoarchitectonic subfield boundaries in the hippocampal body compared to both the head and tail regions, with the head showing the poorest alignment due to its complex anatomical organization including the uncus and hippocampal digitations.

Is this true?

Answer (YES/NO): NO